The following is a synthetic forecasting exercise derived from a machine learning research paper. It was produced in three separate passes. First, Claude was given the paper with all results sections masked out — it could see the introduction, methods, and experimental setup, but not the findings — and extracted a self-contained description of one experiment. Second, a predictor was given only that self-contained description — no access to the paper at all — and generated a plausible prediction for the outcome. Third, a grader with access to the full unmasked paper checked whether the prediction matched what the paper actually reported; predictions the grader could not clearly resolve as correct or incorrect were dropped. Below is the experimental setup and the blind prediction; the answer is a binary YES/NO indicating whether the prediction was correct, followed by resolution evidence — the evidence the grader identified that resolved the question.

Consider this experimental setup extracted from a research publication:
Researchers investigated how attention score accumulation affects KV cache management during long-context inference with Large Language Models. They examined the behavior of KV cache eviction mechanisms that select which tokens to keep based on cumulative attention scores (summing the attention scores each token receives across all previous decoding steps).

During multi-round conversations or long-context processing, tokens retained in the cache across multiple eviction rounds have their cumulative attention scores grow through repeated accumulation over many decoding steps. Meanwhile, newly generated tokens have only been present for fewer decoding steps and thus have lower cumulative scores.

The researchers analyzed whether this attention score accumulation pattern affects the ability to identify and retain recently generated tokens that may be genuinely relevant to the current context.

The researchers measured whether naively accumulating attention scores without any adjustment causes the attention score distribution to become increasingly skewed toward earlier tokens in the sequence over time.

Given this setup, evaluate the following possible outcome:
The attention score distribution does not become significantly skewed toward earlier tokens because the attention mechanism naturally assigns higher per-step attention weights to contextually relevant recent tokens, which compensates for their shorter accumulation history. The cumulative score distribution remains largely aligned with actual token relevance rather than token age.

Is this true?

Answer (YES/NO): NO